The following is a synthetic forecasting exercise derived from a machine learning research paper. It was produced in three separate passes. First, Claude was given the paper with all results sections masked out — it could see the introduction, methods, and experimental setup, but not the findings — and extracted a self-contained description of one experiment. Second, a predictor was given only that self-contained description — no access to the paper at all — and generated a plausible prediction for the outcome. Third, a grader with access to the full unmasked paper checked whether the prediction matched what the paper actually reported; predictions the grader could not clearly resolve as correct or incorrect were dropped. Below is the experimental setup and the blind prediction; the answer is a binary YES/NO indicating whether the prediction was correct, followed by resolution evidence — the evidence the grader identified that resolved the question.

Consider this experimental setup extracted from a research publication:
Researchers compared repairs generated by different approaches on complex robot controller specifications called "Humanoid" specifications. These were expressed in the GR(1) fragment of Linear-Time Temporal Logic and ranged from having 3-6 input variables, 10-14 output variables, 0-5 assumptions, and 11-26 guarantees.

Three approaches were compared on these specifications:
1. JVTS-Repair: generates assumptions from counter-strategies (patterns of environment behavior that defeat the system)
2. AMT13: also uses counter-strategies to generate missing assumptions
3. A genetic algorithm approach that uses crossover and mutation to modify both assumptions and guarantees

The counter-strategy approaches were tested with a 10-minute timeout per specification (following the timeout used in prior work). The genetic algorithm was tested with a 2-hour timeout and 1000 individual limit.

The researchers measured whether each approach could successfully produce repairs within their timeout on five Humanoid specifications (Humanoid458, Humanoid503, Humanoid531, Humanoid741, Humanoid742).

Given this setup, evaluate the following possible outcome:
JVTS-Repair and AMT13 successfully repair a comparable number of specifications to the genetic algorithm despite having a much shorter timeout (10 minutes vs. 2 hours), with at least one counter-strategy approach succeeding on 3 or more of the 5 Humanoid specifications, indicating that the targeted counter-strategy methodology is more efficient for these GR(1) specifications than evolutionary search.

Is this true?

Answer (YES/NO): NO